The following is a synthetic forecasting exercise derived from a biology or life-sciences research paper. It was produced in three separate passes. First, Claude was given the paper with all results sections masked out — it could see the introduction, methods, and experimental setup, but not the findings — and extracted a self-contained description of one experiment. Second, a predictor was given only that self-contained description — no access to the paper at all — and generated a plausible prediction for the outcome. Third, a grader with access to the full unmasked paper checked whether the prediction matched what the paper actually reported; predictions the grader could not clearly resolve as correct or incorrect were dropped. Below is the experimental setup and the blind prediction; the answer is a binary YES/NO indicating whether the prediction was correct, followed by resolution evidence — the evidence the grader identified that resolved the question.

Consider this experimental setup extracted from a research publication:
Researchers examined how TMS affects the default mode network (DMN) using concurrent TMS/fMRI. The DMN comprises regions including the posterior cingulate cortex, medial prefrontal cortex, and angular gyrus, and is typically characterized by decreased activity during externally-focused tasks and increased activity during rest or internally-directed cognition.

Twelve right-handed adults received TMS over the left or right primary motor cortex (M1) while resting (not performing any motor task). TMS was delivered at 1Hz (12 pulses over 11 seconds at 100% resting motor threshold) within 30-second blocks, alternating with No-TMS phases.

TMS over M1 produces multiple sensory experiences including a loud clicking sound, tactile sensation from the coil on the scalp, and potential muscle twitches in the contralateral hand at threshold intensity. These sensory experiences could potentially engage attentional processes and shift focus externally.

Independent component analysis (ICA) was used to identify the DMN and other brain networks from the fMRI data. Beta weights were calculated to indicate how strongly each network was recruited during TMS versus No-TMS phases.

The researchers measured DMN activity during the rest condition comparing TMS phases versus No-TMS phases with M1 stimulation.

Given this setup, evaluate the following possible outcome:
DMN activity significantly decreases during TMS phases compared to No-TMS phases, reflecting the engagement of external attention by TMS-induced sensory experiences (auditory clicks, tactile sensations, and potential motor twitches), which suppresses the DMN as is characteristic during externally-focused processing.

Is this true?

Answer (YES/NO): YES